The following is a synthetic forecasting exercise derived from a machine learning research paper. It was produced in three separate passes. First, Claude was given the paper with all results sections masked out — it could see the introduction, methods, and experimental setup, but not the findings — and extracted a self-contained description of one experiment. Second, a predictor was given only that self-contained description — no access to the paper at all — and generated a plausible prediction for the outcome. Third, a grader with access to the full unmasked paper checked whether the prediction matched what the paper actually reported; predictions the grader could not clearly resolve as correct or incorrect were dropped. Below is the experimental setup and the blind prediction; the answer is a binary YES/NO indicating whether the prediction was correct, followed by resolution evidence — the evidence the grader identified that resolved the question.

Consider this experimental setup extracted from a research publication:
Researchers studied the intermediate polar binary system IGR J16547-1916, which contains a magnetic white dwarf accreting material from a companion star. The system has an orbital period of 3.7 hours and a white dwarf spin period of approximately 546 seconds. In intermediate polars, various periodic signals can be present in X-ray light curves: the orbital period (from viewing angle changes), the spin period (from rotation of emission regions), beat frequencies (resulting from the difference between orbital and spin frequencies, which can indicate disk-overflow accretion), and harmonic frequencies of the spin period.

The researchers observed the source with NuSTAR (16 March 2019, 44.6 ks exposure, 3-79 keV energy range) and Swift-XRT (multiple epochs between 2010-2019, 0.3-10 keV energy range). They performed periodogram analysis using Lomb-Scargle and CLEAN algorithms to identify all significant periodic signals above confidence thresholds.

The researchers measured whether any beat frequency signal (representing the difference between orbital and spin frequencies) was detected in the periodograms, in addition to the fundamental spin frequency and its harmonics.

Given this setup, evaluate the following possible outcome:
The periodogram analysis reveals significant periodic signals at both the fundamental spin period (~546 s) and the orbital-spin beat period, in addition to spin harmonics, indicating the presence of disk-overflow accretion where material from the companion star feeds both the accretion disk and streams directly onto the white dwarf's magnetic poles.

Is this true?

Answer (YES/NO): NO